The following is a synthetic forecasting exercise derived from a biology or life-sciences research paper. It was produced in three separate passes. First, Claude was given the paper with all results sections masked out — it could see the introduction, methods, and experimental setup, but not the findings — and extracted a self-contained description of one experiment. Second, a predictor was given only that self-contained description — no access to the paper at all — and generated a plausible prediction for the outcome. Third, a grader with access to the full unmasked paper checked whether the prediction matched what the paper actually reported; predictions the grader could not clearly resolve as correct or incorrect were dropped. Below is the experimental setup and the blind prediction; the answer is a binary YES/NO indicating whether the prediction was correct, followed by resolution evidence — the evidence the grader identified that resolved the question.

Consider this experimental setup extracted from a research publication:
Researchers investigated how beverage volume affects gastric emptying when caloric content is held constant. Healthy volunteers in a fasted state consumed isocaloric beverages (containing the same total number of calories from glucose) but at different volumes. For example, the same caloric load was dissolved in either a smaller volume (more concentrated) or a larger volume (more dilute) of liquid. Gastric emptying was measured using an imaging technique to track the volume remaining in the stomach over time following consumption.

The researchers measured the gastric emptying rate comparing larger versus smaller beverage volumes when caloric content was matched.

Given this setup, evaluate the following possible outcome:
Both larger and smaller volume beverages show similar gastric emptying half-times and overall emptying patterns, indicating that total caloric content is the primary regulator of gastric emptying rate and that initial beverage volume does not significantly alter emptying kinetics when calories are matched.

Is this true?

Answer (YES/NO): YES